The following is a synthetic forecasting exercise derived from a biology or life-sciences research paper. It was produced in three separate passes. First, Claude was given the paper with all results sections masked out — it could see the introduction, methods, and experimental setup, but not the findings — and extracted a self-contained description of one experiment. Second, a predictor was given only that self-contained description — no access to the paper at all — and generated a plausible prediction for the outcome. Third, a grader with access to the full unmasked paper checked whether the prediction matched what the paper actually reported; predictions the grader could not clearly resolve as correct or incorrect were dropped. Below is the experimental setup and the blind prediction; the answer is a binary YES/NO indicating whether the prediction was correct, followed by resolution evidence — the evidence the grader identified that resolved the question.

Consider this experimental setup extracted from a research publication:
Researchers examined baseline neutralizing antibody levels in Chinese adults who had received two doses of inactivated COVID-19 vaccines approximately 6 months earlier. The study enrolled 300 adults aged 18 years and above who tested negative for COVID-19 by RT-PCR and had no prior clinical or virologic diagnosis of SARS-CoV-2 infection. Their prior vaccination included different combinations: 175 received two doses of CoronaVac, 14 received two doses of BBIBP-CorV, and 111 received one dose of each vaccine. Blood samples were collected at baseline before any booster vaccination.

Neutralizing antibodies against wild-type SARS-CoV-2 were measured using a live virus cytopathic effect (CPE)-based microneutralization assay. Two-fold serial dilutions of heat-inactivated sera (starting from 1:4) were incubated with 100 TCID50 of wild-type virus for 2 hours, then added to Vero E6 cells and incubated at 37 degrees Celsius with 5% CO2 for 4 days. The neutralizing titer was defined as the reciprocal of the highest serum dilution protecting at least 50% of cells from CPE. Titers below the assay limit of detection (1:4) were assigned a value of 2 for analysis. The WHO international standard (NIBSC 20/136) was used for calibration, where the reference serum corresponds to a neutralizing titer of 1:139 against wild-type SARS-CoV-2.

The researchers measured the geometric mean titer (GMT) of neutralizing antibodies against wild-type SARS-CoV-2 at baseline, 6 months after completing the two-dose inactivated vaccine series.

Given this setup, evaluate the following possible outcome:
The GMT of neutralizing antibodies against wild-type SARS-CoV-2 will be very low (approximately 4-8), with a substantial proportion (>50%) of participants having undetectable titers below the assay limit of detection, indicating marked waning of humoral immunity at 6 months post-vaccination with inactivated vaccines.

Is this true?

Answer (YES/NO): NO